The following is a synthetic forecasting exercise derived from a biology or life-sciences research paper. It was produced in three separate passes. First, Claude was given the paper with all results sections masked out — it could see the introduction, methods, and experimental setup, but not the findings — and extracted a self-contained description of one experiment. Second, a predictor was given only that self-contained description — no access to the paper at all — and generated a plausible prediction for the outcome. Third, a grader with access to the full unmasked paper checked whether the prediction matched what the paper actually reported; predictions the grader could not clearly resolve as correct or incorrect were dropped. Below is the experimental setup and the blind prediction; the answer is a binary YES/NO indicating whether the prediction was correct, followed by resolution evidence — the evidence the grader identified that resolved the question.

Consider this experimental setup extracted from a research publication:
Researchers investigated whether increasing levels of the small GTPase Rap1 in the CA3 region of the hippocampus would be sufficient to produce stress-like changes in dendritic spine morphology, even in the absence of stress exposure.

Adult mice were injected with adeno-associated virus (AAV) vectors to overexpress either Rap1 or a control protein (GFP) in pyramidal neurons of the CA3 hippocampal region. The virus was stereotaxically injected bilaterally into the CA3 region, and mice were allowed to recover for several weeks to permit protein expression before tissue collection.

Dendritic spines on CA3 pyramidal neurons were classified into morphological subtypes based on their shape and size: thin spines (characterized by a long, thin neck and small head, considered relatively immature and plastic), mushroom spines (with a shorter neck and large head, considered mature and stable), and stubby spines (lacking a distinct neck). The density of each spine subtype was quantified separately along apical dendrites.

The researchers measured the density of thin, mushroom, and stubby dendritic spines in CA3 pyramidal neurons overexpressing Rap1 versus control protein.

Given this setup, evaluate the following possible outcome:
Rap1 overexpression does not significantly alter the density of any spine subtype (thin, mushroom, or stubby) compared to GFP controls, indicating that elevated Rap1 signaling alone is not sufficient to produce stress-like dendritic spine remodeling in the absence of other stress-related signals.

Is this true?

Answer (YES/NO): NO